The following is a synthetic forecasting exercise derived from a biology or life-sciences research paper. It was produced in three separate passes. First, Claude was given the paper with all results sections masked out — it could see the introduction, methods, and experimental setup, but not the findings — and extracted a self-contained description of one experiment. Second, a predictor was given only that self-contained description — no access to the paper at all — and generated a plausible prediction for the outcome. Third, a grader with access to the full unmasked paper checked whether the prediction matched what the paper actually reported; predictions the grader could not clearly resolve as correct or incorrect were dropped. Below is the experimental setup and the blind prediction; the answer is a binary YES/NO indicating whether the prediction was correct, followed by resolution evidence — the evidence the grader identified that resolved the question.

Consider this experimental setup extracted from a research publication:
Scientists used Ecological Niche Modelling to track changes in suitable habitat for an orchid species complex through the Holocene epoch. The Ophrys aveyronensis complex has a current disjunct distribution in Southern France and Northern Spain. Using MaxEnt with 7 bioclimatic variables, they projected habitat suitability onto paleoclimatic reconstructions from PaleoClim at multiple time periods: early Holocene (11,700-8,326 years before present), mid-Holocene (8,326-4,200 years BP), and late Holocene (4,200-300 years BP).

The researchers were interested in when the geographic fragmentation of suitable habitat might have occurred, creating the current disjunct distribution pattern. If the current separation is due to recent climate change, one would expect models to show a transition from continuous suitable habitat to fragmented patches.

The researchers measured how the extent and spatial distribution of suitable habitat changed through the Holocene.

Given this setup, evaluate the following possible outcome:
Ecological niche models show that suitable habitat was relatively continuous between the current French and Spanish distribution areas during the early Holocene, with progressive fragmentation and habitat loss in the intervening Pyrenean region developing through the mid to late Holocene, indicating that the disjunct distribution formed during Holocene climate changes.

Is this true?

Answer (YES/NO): NO